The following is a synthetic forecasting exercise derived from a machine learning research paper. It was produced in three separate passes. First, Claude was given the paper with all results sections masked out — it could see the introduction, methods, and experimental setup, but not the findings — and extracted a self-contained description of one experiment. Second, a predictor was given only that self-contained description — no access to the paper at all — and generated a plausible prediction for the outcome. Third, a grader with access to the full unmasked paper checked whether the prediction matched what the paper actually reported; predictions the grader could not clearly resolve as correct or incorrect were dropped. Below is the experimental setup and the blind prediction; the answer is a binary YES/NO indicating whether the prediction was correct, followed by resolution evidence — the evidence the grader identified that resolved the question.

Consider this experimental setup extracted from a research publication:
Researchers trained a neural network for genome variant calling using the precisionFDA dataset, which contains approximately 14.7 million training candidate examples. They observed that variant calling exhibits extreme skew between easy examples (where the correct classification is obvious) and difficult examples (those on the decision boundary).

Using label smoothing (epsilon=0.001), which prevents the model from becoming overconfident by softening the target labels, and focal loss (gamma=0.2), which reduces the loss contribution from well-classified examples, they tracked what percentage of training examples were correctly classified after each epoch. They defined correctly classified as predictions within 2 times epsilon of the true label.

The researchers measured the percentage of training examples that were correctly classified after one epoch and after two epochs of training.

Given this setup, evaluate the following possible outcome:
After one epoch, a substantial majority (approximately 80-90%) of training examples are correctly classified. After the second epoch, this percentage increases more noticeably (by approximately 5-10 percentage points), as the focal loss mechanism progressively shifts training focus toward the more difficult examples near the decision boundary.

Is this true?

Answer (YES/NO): NO